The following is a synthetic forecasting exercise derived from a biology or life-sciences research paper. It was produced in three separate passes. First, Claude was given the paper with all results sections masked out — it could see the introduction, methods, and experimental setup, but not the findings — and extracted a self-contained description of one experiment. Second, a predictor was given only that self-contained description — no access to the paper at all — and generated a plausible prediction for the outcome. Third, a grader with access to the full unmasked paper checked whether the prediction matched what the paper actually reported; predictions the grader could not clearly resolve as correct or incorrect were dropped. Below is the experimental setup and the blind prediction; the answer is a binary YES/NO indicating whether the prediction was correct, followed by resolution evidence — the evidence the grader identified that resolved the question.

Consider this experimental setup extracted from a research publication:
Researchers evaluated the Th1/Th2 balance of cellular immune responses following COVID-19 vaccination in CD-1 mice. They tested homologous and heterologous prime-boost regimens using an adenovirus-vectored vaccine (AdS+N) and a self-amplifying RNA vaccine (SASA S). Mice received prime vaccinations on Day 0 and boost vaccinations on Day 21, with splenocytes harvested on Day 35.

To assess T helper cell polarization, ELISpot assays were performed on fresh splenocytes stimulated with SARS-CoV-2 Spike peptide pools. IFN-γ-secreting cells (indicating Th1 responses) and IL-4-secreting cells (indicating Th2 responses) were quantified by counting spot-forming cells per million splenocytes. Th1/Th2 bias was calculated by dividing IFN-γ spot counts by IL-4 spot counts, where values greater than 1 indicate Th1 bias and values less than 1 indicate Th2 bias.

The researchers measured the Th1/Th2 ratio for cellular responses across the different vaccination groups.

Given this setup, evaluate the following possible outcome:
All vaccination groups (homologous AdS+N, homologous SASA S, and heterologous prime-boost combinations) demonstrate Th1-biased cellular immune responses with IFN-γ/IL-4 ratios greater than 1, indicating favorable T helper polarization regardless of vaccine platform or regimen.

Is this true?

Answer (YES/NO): YES